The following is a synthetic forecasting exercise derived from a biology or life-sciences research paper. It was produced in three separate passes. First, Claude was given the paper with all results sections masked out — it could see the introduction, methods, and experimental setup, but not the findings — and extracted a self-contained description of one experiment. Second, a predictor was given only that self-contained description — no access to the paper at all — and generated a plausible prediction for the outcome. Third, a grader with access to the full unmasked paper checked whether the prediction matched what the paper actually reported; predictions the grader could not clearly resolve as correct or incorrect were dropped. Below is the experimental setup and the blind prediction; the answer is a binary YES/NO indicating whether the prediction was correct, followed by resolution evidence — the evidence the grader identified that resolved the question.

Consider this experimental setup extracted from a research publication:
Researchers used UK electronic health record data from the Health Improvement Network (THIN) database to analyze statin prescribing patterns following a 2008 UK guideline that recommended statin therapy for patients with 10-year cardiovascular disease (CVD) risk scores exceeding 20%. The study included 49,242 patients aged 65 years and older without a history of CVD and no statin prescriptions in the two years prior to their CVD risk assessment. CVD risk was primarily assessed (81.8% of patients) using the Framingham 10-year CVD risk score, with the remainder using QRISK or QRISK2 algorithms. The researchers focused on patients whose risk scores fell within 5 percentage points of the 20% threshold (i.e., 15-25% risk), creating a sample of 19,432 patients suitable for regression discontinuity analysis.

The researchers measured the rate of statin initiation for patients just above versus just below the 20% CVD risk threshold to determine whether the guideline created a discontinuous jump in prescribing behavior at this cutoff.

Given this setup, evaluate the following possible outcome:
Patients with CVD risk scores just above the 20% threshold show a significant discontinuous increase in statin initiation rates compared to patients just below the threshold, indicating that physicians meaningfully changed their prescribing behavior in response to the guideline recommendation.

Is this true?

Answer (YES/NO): YES